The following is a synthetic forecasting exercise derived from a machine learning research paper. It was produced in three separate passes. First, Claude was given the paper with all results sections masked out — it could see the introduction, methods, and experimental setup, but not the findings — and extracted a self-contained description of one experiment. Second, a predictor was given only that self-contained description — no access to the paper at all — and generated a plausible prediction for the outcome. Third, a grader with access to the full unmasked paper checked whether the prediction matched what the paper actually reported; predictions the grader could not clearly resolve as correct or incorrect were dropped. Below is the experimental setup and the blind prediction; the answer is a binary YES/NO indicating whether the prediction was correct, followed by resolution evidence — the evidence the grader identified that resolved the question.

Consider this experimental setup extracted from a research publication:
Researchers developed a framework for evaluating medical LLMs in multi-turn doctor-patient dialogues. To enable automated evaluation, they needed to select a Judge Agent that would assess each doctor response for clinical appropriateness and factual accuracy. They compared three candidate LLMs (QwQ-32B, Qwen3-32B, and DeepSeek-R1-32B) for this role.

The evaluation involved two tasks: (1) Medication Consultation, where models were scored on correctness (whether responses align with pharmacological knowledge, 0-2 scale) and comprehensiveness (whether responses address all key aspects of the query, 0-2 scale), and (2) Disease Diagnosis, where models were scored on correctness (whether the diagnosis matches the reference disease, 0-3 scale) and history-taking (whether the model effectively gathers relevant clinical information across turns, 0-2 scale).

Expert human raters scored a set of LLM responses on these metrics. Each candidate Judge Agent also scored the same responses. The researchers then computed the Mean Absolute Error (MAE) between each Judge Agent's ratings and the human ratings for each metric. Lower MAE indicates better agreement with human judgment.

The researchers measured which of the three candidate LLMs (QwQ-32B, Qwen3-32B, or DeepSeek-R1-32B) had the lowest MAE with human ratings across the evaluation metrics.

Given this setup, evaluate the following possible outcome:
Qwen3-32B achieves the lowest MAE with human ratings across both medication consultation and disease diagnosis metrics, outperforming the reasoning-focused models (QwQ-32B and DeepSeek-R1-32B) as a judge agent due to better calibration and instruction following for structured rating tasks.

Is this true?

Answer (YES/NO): NO